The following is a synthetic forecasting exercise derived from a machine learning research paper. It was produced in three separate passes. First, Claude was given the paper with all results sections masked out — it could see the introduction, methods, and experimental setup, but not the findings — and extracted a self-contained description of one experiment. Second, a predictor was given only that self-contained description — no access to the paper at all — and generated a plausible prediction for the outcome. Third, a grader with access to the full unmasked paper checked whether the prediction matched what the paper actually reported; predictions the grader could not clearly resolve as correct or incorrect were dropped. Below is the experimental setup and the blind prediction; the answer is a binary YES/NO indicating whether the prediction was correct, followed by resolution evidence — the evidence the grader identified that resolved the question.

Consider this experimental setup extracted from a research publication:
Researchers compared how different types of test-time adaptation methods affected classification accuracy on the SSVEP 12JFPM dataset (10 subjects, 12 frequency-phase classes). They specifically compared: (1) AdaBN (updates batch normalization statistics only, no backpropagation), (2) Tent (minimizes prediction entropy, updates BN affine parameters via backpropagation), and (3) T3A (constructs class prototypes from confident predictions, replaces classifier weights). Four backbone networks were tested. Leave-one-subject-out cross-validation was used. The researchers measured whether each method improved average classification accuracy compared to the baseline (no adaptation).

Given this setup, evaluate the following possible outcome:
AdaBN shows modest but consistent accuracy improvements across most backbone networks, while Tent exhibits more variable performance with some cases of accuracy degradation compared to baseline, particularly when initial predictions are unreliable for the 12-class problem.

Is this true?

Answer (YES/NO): YES